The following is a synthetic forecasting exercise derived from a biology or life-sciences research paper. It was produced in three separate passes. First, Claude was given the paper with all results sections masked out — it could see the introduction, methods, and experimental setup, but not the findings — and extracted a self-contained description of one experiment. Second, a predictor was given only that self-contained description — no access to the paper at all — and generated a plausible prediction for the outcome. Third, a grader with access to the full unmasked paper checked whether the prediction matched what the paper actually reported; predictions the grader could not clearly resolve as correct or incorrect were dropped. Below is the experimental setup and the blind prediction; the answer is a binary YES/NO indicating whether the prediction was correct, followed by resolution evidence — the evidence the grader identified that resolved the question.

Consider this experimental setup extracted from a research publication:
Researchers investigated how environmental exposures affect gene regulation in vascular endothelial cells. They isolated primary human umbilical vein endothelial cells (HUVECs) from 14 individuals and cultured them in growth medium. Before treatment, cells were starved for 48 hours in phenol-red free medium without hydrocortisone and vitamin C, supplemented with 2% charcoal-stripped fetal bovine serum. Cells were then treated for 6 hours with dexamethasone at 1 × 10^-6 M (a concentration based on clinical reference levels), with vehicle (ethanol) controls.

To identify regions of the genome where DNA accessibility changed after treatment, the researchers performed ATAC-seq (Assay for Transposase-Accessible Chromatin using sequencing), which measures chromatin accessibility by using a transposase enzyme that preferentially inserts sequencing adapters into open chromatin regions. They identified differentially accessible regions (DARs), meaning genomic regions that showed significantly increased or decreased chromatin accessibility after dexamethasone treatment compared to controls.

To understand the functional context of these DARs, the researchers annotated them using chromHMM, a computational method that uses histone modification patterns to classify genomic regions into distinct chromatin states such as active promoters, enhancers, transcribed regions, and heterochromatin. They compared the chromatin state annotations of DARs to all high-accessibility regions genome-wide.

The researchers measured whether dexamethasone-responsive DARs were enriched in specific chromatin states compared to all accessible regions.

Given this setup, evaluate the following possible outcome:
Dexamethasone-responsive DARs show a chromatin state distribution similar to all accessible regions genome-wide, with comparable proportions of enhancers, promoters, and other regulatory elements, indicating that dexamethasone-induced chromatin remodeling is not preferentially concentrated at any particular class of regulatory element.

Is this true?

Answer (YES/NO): NO